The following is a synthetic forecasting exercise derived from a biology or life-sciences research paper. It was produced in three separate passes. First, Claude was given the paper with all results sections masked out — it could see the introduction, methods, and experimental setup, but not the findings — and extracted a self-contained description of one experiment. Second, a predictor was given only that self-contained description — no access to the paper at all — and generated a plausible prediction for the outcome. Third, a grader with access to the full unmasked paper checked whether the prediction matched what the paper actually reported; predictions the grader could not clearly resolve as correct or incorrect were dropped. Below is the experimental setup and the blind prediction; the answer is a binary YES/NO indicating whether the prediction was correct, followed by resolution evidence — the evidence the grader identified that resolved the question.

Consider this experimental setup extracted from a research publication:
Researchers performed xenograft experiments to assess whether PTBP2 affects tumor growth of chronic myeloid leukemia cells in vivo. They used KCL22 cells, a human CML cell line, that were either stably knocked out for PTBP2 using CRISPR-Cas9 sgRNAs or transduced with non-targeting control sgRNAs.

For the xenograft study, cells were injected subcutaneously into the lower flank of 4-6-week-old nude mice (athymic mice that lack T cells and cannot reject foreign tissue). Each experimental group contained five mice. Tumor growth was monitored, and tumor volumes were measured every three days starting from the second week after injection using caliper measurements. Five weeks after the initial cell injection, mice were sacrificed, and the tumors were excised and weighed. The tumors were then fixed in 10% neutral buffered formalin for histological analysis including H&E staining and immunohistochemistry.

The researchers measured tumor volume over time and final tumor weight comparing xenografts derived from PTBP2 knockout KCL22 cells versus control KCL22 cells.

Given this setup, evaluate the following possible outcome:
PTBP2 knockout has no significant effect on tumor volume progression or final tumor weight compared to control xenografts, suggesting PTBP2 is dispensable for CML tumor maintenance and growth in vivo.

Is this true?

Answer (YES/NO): NO